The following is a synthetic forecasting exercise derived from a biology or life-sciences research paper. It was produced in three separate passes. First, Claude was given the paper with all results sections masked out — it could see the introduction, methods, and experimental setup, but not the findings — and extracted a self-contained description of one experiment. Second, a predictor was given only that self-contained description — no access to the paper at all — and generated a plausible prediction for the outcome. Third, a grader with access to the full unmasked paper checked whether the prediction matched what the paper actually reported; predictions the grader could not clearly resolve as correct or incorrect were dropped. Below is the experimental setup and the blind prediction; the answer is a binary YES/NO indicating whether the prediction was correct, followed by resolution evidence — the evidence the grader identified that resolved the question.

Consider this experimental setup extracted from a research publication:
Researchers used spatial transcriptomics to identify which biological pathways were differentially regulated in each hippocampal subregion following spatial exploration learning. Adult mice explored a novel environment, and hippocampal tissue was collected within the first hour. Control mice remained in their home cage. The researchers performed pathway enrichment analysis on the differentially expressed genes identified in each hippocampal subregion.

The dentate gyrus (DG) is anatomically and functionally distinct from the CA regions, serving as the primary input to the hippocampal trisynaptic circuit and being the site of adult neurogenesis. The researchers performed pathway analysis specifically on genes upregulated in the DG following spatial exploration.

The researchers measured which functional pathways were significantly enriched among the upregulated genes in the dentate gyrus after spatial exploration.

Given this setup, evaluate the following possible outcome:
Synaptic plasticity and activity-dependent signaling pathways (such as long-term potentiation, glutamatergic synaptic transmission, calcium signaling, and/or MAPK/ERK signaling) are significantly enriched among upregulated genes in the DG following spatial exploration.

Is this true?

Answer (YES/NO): NO